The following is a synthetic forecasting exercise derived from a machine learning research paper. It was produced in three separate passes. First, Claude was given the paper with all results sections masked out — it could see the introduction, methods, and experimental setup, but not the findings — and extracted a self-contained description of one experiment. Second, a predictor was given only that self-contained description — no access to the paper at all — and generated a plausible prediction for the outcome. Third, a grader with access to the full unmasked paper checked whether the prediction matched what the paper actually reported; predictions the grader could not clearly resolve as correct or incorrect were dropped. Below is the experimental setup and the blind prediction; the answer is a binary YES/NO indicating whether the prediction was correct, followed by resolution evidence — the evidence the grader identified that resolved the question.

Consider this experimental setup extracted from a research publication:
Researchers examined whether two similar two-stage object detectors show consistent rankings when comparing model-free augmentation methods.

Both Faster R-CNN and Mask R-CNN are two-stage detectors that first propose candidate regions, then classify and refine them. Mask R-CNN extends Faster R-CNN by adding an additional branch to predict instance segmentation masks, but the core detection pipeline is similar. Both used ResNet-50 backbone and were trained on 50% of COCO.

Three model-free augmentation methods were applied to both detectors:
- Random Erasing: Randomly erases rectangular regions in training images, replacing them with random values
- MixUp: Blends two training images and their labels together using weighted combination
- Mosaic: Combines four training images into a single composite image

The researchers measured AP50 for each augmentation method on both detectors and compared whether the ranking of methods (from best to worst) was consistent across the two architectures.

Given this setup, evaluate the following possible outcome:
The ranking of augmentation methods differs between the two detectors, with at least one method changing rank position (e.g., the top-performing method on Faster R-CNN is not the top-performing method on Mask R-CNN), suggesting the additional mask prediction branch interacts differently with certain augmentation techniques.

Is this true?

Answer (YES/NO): YES